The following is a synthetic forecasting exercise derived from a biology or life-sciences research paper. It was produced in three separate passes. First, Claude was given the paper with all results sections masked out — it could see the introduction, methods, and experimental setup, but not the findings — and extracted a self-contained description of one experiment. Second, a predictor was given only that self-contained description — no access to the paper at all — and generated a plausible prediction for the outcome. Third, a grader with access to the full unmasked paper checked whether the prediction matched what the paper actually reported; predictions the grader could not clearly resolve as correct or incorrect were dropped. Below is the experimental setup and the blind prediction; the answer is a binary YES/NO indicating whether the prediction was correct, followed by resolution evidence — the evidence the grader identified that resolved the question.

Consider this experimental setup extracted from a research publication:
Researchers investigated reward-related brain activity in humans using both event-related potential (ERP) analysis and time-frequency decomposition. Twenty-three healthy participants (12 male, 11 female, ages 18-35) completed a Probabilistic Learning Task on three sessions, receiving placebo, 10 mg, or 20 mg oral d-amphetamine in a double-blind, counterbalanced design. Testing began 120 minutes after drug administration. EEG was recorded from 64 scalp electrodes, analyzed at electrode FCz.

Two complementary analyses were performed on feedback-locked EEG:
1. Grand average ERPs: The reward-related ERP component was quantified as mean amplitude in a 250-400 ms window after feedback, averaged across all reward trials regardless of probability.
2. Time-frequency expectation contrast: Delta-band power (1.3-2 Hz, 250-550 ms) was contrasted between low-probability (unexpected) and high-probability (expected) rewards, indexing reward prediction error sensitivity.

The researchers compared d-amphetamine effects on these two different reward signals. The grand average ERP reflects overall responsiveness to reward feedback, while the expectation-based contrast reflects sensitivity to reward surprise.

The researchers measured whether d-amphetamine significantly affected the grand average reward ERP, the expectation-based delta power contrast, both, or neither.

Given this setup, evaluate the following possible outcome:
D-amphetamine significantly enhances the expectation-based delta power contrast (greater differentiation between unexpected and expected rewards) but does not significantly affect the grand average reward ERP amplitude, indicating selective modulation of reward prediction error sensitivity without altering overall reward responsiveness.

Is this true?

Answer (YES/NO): NO